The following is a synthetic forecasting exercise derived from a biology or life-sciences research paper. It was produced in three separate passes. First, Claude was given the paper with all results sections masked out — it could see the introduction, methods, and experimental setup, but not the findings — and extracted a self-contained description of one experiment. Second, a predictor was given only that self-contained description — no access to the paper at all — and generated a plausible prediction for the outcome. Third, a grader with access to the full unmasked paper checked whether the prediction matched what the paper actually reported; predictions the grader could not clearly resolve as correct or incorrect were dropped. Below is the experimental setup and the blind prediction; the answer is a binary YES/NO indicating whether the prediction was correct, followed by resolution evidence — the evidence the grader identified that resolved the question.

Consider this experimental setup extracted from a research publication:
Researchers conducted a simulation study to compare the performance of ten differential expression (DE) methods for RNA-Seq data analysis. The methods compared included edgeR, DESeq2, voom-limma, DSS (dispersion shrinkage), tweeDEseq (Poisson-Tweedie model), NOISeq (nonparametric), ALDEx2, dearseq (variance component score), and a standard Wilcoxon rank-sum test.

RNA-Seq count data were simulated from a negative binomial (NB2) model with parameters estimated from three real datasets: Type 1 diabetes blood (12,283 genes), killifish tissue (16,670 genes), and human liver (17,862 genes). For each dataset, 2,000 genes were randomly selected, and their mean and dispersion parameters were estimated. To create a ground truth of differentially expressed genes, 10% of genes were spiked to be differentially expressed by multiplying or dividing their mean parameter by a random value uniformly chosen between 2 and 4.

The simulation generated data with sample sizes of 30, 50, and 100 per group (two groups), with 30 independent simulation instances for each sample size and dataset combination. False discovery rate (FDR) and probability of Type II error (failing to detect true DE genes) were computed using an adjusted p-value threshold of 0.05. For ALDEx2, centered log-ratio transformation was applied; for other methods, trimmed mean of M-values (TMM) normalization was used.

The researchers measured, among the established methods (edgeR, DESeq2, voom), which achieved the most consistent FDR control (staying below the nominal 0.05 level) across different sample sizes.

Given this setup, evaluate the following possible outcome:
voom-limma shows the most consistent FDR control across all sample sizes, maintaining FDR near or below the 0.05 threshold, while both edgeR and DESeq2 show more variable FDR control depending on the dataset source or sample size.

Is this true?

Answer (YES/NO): NO